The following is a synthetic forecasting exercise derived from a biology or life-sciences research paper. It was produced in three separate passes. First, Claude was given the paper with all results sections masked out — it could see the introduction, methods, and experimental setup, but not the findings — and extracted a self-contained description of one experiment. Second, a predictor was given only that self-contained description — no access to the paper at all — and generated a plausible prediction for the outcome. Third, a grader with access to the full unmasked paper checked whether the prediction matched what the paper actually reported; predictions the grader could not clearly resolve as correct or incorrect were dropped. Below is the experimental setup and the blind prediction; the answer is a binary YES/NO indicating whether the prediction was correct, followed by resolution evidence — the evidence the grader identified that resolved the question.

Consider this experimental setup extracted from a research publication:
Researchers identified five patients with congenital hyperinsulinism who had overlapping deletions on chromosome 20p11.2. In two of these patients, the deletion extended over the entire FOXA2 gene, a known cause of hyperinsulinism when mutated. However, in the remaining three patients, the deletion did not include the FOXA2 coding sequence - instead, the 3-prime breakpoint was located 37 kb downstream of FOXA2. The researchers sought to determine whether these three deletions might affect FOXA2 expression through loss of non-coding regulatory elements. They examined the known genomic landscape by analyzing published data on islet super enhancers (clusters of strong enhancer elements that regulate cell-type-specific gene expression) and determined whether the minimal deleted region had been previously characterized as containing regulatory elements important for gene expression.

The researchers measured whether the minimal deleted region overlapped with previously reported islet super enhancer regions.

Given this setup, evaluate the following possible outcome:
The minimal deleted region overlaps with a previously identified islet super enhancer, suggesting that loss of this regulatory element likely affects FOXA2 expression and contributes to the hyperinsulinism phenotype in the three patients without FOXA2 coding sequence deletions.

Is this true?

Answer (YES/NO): YES